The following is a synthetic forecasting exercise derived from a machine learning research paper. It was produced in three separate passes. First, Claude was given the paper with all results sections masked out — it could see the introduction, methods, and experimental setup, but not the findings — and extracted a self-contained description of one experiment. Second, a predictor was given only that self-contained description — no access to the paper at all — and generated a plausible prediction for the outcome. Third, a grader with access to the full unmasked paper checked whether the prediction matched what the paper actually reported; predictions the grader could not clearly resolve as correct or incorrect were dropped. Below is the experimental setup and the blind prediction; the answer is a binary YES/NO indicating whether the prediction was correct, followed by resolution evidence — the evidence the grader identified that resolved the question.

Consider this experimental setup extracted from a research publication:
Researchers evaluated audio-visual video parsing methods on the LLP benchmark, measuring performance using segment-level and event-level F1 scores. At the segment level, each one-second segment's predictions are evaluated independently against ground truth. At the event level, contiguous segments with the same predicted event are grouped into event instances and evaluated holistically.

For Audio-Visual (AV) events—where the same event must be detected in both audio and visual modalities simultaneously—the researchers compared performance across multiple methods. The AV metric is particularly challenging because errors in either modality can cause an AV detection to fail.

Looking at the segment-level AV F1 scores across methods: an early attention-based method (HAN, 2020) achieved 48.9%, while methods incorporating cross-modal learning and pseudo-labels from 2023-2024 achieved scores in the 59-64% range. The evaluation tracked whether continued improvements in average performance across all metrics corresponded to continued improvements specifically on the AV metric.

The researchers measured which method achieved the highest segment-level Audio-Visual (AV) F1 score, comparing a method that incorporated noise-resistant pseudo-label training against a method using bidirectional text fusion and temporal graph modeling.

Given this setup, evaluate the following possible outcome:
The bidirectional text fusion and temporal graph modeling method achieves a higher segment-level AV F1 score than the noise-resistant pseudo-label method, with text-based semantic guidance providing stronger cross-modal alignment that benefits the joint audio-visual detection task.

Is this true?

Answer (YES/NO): NO